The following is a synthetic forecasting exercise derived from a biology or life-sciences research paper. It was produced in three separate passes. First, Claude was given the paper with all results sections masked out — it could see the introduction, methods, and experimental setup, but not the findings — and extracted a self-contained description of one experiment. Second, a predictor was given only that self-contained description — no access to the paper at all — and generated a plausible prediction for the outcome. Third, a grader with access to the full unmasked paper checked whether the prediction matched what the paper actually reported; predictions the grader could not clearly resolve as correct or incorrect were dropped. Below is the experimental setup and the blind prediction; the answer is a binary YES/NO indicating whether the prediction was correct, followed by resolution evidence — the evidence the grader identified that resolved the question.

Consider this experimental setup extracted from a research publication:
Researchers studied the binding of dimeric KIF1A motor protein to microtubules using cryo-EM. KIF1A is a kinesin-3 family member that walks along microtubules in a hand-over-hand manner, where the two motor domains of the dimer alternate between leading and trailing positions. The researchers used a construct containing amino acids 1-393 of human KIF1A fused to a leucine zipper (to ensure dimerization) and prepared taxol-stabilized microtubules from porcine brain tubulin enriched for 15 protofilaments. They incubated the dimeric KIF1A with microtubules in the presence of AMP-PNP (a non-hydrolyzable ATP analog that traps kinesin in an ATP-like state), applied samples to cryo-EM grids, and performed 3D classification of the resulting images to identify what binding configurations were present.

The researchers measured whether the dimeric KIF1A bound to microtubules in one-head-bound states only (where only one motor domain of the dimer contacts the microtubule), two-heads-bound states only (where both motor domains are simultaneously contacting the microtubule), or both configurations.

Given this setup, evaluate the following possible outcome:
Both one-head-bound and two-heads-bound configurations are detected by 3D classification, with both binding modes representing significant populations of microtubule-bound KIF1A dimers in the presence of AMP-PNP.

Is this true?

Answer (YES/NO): NO